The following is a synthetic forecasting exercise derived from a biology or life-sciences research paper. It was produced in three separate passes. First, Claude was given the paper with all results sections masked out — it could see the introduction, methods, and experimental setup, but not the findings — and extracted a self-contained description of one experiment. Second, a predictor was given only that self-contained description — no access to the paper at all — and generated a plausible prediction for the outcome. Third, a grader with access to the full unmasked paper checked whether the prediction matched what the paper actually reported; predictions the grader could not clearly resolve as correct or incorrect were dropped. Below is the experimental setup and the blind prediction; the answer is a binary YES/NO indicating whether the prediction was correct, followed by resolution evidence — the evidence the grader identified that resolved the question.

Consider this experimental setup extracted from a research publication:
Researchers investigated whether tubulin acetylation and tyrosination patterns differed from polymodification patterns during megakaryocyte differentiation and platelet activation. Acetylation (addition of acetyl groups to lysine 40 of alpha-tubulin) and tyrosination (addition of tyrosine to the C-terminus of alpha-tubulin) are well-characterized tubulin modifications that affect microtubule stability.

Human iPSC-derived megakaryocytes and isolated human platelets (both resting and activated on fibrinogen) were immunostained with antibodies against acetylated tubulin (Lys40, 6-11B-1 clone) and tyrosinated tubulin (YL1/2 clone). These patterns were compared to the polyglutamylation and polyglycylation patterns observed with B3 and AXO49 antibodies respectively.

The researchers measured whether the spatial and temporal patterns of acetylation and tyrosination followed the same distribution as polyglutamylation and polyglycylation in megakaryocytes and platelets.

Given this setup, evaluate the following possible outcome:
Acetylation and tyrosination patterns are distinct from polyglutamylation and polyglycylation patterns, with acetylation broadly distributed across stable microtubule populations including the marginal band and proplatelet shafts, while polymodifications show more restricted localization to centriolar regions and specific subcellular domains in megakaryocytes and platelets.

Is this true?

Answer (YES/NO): NO